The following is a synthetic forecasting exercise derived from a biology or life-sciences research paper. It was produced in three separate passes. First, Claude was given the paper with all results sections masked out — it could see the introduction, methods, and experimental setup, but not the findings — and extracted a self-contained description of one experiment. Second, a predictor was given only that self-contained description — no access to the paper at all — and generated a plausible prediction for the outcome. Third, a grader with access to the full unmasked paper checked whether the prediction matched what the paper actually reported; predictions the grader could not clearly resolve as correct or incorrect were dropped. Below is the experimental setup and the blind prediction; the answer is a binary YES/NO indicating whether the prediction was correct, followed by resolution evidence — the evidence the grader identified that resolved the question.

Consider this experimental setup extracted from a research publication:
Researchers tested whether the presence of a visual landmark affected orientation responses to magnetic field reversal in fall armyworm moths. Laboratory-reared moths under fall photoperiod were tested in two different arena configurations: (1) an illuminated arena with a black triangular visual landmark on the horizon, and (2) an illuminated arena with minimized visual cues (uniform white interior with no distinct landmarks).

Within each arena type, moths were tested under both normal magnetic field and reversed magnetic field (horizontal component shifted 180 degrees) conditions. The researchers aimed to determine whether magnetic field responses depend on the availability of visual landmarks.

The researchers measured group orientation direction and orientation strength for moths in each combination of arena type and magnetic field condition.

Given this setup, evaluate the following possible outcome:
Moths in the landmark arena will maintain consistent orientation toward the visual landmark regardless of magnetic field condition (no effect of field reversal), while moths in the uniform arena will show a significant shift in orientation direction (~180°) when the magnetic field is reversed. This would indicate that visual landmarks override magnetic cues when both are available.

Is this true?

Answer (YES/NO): NO